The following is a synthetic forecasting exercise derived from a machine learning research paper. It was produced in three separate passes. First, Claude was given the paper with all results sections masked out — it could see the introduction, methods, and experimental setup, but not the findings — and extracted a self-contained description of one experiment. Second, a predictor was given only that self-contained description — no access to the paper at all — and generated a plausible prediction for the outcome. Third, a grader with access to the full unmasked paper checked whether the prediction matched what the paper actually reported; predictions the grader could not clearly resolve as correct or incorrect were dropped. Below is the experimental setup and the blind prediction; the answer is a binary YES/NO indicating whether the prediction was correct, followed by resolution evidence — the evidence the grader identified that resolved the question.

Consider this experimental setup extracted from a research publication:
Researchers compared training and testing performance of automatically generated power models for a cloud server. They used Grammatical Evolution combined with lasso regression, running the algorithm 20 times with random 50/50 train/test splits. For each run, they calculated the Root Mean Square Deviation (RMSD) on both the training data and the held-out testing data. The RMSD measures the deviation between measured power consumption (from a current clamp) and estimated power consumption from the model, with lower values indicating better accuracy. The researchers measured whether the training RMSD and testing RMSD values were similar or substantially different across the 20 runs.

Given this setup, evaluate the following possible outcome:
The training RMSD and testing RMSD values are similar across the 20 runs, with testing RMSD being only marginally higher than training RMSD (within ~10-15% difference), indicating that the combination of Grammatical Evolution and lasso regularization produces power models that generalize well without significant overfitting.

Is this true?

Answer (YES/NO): NO